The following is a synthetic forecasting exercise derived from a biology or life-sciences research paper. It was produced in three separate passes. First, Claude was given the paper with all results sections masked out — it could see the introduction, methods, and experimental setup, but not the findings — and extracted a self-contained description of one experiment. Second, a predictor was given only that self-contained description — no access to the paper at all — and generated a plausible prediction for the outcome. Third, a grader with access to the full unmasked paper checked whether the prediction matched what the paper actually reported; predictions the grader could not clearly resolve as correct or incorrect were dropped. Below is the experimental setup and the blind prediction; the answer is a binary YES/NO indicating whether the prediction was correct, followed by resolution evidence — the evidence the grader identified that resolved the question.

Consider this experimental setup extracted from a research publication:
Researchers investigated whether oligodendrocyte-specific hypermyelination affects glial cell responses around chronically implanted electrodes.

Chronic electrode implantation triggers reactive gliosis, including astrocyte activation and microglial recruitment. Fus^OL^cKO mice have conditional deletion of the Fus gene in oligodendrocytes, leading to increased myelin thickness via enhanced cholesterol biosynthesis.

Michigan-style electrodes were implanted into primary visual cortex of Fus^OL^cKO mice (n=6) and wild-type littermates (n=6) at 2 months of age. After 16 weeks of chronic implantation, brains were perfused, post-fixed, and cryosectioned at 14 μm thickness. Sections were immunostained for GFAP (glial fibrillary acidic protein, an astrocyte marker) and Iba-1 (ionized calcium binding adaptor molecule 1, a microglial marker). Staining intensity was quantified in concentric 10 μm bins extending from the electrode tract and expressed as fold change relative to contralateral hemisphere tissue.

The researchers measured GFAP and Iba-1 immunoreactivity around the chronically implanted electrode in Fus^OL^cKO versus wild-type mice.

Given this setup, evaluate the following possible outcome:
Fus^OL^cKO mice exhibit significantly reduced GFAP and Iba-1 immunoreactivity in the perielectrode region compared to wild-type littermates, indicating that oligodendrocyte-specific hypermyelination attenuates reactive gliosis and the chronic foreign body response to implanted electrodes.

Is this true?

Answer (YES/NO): NO